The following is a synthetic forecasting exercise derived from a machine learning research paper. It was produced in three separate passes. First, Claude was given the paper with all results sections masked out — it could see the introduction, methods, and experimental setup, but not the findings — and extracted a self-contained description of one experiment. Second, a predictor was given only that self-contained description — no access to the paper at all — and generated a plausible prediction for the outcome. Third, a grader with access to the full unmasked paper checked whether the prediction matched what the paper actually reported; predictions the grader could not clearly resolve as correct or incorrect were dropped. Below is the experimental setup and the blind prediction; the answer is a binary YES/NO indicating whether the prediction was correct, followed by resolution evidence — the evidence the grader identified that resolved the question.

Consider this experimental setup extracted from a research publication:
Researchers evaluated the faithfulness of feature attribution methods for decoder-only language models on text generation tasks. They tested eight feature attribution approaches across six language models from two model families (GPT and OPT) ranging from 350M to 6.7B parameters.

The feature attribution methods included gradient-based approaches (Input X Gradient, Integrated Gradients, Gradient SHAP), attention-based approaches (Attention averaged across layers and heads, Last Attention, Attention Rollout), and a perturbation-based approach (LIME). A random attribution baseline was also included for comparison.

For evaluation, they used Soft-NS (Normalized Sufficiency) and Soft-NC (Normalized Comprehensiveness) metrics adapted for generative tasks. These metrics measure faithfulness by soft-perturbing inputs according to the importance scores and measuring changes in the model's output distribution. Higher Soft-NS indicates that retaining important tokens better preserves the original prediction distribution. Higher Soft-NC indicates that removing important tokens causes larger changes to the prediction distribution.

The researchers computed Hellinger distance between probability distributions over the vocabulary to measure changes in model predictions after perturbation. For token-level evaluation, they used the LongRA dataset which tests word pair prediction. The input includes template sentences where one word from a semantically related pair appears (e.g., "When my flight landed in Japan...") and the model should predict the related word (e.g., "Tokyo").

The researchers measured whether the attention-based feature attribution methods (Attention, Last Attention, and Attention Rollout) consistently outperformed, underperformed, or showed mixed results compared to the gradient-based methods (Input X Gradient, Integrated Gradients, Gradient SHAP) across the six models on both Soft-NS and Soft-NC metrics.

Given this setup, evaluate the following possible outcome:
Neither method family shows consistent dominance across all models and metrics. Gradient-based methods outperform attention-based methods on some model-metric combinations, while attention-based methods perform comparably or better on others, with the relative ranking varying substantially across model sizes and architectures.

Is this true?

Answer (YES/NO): YES